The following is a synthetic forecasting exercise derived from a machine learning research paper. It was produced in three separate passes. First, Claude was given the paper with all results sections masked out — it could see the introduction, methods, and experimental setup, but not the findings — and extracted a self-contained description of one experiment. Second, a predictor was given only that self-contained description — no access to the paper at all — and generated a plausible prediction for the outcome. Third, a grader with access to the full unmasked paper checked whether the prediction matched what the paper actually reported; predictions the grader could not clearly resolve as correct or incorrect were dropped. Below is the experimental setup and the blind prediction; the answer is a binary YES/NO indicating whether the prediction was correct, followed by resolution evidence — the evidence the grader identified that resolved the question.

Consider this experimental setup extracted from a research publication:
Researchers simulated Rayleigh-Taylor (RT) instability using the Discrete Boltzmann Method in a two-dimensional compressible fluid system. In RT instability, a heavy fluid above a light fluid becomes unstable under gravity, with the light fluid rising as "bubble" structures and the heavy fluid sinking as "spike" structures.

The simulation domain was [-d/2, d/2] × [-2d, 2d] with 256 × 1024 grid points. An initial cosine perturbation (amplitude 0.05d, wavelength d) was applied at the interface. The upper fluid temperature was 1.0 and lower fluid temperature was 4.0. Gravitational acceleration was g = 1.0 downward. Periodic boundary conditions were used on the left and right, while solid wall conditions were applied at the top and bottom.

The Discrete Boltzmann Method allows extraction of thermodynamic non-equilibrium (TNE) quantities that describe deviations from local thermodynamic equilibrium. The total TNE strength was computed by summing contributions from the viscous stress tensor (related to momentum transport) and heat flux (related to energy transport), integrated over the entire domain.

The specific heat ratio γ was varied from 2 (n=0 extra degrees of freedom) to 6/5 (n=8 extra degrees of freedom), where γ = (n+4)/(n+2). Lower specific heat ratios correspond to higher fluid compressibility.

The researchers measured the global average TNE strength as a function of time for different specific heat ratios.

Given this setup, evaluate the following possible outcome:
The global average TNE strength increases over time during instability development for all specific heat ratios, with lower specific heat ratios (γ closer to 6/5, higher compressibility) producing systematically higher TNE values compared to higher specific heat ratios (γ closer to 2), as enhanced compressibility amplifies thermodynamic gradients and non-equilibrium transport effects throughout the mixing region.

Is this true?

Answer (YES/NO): NO